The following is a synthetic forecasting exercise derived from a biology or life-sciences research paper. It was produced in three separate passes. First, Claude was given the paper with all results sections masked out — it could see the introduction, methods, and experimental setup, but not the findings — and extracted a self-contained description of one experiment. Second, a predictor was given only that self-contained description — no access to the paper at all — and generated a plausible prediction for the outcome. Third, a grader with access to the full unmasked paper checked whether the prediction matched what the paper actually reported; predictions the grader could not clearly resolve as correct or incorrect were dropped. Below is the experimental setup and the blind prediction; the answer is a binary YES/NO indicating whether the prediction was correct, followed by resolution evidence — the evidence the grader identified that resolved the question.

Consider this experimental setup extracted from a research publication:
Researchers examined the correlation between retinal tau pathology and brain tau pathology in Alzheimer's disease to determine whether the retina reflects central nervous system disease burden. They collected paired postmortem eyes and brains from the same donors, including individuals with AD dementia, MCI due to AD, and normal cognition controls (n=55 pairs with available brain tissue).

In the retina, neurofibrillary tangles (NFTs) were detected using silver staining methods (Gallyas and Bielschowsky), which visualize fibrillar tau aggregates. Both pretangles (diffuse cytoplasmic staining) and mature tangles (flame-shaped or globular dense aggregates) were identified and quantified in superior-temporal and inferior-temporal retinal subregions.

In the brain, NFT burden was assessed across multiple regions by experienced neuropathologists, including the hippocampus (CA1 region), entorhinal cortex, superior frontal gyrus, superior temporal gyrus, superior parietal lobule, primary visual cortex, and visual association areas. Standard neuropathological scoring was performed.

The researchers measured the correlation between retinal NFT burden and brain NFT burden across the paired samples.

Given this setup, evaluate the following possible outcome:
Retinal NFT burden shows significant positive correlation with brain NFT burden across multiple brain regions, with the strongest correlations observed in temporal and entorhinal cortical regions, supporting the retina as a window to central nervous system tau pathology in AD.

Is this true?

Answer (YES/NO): NO